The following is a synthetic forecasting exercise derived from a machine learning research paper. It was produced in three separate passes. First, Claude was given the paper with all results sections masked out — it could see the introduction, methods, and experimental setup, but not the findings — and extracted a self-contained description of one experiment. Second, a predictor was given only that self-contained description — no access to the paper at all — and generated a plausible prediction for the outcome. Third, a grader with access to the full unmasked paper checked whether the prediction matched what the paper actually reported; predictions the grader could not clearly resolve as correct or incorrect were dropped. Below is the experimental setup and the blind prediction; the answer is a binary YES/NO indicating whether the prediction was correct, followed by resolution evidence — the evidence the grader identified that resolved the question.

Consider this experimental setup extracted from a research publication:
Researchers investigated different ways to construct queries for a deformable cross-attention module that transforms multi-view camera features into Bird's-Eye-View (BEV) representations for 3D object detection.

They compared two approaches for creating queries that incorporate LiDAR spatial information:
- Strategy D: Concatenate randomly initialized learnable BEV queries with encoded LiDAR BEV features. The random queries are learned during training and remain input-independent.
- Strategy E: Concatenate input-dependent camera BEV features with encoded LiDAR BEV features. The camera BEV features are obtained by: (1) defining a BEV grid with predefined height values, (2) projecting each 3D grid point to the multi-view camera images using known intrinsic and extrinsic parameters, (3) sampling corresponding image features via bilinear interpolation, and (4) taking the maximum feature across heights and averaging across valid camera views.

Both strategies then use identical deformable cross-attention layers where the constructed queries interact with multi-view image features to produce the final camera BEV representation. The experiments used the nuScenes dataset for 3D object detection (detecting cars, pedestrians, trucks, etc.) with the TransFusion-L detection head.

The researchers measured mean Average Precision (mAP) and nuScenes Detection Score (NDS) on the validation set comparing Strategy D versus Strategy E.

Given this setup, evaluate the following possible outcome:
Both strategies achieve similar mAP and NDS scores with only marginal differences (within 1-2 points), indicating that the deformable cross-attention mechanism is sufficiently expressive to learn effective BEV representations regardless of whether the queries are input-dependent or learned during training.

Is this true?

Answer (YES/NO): NO